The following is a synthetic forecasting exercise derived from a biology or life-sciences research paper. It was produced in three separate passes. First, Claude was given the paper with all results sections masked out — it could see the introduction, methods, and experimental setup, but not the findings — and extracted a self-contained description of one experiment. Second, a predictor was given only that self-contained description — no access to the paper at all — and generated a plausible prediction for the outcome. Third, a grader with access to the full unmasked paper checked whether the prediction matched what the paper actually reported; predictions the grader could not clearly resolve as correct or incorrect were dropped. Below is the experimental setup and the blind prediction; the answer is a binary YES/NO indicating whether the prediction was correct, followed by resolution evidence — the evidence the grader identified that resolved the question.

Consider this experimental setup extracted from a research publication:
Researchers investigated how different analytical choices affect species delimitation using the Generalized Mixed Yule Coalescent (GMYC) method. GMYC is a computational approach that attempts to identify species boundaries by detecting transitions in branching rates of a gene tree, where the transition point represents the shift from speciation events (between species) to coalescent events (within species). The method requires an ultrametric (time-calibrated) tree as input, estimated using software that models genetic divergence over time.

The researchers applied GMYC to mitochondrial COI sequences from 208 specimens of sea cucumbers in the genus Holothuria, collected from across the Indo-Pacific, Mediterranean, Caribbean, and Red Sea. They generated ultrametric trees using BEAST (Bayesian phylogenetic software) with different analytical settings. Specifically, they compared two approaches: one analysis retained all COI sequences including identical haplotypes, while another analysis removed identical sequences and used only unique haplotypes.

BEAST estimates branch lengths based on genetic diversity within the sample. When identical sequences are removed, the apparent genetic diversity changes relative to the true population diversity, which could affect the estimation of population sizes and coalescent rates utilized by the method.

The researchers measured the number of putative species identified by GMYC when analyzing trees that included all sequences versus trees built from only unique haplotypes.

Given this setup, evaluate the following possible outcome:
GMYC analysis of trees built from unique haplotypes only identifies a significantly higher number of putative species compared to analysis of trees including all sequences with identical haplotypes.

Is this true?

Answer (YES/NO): YES